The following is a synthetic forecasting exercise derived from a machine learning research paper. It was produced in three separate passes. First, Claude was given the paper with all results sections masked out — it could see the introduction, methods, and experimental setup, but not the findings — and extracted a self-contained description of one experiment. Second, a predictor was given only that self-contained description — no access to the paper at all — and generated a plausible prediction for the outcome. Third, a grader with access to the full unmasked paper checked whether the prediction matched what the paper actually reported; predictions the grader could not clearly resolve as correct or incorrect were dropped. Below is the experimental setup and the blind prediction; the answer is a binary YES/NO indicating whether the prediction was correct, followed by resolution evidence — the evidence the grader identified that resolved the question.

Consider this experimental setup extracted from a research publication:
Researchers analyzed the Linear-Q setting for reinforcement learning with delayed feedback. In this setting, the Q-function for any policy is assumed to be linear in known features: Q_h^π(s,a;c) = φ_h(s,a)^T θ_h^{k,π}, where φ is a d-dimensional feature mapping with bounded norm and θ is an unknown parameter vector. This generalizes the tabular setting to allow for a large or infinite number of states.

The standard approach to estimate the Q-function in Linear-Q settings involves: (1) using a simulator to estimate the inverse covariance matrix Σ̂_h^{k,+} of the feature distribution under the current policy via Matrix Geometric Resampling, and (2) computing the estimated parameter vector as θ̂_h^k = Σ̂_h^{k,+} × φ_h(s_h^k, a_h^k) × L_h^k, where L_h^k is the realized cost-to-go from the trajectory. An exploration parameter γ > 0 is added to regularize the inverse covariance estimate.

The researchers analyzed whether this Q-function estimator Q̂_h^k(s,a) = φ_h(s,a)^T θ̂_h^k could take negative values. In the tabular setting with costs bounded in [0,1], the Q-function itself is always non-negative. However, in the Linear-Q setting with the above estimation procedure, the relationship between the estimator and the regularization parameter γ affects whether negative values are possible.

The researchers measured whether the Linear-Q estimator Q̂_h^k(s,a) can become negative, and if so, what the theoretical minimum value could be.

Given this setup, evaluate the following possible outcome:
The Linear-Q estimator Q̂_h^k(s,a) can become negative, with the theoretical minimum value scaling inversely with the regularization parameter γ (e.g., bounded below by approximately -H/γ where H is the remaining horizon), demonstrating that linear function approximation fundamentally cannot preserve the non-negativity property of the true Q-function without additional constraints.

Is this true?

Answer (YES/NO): YES